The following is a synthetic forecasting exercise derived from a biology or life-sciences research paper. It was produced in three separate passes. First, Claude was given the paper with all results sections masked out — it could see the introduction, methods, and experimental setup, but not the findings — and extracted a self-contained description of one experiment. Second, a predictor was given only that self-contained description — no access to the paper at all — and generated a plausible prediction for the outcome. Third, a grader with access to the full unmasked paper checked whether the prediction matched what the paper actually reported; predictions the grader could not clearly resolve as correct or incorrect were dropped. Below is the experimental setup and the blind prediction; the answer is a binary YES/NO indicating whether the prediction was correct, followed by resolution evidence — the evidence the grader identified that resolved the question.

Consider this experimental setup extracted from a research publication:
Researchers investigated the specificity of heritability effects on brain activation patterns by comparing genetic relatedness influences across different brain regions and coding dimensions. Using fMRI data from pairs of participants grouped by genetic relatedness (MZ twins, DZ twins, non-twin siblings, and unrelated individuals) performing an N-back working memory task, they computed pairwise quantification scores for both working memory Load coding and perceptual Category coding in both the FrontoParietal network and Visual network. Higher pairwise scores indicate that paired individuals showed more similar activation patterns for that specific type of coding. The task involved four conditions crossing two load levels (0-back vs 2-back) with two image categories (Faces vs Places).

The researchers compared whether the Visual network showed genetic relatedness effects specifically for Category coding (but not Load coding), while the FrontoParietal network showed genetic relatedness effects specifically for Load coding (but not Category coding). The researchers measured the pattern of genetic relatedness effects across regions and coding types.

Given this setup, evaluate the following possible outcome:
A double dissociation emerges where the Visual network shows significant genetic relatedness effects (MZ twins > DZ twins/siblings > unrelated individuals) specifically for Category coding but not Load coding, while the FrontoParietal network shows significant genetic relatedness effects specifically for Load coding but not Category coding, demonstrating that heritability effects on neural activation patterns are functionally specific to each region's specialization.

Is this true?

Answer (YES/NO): YES